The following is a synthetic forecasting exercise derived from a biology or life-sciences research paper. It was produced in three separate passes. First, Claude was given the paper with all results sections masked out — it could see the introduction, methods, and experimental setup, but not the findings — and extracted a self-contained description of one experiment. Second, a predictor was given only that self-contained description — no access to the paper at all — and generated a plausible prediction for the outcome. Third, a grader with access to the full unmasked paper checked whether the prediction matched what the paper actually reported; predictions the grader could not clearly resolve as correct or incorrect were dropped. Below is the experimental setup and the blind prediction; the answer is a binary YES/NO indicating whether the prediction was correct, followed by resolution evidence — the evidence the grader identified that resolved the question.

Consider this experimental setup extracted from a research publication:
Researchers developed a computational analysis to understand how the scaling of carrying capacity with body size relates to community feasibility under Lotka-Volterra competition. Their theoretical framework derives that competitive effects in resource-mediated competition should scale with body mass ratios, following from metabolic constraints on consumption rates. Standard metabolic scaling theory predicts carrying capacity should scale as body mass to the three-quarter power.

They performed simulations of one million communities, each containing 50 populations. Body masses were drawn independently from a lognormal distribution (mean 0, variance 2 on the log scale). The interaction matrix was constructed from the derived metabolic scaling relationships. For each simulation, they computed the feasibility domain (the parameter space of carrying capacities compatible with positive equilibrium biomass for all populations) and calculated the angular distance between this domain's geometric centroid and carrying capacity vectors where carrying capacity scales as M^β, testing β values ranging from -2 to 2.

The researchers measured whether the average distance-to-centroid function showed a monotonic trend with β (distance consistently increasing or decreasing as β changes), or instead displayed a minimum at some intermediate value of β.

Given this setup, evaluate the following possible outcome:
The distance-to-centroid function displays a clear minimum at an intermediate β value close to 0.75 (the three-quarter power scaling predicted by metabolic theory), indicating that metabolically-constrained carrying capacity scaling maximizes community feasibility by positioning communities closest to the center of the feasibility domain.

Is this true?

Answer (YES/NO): NO